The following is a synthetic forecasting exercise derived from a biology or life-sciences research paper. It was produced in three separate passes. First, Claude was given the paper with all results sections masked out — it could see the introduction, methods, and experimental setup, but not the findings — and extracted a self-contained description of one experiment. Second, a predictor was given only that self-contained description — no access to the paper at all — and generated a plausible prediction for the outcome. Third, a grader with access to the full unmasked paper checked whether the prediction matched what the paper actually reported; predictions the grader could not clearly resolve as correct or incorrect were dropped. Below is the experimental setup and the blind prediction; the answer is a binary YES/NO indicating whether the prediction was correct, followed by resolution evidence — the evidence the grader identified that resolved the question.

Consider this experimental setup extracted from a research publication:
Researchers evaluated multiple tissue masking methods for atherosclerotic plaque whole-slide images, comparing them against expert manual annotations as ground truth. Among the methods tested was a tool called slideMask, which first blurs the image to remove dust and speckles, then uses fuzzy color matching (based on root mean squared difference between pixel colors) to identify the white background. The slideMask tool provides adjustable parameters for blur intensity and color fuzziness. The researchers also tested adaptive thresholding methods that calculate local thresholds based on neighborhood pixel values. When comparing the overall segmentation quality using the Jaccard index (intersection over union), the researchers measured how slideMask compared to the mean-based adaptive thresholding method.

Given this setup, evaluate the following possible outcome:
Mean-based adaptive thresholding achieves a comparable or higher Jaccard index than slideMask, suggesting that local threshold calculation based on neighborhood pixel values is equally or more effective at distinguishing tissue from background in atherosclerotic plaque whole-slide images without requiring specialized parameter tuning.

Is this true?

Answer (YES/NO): YES